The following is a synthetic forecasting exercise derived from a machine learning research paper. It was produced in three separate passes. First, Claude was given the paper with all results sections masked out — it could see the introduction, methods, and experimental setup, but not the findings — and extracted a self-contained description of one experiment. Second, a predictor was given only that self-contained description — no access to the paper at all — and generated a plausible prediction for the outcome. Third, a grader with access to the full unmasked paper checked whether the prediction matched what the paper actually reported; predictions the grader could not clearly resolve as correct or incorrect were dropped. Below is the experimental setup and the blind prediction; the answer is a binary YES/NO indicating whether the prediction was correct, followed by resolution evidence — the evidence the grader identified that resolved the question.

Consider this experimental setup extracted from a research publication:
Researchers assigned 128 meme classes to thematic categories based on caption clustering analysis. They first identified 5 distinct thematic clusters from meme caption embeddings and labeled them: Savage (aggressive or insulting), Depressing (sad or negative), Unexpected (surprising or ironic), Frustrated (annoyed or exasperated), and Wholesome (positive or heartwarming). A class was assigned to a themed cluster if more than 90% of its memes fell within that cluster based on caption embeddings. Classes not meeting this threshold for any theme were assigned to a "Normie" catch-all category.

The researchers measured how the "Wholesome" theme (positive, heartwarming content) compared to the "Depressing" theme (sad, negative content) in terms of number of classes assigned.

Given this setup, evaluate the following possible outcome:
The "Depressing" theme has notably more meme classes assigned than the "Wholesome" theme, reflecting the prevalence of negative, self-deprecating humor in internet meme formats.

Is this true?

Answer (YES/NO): YES